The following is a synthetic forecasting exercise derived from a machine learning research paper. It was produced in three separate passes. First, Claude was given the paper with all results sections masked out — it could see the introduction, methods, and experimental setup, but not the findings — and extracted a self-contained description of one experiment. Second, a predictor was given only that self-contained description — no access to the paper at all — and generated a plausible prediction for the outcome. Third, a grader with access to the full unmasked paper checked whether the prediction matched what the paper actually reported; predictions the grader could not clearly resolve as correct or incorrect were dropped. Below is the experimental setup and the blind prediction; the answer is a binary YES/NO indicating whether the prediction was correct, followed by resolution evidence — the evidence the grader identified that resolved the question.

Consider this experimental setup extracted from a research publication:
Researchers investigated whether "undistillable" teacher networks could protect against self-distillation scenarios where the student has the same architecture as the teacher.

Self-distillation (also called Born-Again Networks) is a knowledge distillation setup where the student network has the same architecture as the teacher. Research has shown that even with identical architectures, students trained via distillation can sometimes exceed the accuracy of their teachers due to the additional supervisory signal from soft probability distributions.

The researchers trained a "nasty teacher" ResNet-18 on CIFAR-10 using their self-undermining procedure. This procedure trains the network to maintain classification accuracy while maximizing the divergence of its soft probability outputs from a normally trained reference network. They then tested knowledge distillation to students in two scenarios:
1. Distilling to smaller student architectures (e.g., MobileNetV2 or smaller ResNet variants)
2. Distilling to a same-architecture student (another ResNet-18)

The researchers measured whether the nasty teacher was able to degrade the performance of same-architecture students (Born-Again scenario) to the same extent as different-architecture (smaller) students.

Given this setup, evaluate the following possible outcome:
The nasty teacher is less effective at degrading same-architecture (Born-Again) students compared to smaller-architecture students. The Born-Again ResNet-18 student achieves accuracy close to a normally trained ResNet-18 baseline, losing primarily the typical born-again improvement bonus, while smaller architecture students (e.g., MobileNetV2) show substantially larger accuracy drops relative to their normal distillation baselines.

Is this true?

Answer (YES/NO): NO